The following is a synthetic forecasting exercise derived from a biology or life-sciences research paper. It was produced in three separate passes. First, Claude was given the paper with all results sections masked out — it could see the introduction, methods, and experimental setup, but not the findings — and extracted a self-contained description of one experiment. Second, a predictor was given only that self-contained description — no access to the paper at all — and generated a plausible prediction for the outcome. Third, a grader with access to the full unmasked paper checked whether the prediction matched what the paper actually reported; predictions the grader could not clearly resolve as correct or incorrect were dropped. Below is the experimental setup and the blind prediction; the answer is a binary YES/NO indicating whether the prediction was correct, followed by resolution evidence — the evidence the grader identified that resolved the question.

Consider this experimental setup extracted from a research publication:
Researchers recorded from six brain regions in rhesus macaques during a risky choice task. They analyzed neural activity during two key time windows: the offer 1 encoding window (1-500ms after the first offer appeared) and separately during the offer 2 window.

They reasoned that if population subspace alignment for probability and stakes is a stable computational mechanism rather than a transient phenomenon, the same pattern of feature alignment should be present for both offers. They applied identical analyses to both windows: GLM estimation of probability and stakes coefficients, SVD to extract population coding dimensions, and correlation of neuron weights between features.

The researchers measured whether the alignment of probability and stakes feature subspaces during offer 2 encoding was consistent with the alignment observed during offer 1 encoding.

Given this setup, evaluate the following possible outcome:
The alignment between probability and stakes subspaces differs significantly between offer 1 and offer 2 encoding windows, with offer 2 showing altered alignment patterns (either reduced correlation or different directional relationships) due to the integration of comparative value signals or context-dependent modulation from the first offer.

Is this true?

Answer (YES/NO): NO